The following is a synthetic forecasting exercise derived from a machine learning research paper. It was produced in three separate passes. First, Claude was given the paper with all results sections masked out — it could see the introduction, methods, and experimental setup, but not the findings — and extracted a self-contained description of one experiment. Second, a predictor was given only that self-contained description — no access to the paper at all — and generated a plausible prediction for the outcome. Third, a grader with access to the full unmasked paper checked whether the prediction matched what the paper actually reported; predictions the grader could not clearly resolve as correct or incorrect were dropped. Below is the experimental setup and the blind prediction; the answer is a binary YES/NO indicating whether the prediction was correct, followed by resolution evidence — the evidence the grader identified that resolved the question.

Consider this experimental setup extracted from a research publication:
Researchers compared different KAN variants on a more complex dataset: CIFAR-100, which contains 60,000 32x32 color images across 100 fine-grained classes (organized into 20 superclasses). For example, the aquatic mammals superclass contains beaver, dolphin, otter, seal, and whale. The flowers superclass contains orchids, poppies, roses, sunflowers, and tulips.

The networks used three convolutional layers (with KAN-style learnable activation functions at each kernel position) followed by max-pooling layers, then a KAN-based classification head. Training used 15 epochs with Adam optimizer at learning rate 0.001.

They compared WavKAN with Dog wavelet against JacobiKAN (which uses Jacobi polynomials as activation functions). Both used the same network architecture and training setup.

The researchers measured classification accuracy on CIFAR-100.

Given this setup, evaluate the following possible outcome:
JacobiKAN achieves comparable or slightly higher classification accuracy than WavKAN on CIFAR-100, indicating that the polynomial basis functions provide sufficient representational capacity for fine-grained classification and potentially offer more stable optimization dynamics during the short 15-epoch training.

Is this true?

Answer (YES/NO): NO